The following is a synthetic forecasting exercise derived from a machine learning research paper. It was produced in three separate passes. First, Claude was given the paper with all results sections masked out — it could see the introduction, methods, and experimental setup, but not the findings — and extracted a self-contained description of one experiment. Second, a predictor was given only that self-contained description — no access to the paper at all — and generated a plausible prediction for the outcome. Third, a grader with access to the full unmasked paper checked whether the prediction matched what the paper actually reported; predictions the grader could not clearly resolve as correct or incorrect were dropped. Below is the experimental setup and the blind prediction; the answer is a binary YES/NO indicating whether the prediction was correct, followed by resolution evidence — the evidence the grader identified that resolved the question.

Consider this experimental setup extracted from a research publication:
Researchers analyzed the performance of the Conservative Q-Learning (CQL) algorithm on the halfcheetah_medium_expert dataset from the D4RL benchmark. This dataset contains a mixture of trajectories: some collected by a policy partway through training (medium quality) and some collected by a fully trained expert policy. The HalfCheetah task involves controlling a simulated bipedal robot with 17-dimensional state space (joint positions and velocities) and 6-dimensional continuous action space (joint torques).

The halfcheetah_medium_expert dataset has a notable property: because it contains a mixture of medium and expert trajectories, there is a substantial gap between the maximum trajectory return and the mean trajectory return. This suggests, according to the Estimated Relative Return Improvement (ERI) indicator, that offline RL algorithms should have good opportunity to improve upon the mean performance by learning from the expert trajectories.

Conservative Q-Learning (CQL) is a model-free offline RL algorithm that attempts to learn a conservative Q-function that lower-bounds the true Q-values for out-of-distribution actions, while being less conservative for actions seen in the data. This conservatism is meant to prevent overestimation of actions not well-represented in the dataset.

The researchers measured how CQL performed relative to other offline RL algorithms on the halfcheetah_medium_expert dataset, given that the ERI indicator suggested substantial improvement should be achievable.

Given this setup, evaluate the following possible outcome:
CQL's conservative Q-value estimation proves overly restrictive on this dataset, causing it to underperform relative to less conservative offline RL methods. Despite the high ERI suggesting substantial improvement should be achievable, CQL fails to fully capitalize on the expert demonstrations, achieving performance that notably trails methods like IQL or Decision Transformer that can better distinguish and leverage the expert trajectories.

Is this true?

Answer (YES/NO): NO